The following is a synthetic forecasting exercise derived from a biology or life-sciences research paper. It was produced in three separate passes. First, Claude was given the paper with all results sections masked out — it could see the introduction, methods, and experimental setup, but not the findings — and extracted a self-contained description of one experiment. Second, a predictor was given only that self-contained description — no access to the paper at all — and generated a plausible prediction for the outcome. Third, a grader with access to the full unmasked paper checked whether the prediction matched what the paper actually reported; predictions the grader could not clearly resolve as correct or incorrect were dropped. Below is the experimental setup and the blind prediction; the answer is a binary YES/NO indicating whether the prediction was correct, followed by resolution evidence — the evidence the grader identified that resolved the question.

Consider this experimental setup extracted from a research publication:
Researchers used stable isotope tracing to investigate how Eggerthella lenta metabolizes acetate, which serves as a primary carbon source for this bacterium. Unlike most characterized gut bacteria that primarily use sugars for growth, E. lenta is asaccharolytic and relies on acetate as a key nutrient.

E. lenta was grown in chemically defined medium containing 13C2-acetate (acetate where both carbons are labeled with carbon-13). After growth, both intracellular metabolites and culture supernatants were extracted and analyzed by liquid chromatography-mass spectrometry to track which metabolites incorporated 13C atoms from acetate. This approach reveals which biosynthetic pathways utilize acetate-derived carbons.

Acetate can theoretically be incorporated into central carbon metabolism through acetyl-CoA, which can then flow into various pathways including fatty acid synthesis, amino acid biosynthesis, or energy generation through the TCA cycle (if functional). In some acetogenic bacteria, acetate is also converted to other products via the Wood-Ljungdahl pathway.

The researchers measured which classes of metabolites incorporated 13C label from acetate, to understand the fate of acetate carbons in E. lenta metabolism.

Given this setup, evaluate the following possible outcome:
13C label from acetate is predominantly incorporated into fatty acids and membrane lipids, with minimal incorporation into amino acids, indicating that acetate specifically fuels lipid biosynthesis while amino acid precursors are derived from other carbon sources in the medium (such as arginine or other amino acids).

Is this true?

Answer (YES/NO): NO